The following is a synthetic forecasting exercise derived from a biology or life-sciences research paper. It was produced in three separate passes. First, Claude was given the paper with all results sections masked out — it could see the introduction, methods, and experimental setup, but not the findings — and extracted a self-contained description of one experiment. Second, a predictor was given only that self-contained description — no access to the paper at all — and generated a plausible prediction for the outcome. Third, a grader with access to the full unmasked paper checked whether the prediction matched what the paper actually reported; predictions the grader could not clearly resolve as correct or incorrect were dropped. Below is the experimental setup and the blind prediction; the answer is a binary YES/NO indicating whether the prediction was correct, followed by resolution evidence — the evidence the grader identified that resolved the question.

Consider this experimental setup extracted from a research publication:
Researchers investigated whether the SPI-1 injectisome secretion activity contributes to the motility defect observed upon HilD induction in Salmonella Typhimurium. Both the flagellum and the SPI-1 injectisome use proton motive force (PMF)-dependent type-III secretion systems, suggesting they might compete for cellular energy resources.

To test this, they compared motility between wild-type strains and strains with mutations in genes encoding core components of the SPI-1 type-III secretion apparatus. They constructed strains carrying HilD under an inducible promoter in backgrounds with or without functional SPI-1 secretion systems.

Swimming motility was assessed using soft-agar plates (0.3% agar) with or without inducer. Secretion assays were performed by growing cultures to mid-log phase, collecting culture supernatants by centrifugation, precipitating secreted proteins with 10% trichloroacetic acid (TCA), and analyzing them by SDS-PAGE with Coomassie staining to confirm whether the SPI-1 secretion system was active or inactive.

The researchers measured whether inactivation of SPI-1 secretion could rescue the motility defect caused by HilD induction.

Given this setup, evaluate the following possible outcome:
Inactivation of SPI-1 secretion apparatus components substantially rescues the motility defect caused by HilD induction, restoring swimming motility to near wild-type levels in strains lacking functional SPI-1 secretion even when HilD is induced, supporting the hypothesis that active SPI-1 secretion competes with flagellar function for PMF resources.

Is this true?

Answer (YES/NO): YES